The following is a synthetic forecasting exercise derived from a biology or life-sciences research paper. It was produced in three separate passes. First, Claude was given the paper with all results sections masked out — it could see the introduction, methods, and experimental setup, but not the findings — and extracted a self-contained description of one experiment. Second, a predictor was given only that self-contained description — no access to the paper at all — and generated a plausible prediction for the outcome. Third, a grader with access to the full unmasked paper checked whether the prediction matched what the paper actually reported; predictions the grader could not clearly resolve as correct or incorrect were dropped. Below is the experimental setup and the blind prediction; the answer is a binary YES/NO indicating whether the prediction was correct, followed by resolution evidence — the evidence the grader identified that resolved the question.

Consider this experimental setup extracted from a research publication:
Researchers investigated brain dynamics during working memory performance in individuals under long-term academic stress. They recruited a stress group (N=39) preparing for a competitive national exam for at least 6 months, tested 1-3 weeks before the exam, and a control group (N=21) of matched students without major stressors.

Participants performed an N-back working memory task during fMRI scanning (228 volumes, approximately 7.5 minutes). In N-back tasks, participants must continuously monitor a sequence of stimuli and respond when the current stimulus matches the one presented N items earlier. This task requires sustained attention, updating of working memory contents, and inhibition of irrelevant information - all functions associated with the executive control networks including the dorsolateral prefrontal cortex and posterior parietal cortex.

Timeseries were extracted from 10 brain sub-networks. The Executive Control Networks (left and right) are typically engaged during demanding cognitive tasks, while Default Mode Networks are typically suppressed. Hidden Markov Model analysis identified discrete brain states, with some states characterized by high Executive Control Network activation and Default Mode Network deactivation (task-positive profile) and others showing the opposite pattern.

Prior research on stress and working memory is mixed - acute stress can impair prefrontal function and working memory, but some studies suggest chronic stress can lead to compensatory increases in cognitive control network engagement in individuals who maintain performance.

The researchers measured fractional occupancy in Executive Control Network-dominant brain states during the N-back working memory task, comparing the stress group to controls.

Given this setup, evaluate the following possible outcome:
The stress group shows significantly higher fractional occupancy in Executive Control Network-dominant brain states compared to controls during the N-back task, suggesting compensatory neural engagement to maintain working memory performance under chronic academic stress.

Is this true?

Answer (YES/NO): NO